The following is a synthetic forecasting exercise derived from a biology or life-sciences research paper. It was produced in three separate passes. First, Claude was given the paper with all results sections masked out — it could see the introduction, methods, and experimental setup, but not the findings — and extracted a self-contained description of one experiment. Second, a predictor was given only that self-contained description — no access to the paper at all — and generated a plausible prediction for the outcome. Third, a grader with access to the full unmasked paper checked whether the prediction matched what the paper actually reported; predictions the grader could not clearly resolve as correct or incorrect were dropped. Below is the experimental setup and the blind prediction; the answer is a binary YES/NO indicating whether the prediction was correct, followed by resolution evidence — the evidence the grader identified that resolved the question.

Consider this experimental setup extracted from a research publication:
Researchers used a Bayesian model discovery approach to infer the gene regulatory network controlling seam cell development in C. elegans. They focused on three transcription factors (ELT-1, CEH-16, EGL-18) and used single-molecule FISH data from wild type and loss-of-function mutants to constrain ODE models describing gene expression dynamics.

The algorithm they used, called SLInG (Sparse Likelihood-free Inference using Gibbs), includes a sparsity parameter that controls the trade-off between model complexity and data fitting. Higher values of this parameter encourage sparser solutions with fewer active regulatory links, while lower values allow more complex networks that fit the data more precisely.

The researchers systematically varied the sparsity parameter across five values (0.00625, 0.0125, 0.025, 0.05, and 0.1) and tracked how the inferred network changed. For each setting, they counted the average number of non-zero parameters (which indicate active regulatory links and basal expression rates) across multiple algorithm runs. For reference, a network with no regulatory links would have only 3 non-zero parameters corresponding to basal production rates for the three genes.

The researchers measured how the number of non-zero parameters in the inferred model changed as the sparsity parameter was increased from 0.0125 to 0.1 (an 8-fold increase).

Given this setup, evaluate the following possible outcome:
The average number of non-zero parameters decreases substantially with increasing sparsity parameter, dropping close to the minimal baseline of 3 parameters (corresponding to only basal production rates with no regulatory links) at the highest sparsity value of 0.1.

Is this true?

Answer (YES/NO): YES